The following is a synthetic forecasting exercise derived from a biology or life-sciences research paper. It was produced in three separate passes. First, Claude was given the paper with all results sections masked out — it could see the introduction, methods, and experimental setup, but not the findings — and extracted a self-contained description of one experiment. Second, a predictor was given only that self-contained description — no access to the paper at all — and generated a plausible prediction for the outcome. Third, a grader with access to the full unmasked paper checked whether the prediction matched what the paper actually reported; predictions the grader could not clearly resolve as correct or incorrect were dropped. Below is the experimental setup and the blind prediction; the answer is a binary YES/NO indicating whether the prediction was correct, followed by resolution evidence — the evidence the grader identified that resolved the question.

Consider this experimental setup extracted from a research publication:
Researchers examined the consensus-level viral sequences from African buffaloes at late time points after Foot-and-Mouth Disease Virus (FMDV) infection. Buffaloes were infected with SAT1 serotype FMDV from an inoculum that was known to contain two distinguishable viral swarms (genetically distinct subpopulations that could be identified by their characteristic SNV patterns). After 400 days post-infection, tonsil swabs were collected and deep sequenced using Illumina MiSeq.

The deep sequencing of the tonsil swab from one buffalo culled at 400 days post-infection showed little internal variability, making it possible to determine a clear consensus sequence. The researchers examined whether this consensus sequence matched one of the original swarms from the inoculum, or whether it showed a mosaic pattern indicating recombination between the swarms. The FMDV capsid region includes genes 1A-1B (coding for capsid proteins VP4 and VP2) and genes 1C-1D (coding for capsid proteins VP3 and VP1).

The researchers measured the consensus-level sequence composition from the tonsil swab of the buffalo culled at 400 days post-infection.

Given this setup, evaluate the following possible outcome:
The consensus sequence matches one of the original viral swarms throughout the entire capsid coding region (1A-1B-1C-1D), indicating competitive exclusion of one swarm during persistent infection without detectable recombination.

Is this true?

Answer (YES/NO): NO